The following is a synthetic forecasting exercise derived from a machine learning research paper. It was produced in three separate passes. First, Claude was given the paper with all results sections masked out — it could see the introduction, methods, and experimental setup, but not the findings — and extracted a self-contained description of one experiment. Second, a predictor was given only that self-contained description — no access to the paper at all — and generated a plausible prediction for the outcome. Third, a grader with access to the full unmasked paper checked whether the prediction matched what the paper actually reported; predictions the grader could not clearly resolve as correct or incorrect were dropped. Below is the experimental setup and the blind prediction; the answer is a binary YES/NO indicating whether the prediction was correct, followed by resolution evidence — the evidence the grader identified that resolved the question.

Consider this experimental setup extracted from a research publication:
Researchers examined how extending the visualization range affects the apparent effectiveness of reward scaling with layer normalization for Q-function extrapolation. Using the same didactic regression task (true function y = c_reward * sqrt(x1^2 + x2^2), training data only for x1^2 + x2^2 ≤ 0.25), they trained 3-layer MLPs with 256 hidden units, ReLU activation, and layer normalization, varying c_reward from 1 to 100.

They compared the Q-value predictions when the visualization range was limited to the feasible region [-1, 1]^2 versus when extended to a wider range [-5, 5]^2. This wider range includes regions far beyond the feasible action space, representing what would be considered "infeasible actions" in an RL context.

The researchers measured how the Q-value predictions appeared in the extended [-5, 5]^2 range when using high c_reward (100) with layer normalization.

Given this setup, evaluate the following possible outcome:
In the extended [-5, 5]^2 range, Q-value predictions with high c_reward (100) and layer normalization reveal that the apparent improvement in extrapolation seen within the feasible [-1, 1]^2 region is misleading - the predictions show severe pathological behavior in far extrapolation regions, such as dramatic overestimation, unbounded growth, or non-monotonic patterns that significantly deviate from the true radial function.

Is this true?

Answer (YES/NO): NO